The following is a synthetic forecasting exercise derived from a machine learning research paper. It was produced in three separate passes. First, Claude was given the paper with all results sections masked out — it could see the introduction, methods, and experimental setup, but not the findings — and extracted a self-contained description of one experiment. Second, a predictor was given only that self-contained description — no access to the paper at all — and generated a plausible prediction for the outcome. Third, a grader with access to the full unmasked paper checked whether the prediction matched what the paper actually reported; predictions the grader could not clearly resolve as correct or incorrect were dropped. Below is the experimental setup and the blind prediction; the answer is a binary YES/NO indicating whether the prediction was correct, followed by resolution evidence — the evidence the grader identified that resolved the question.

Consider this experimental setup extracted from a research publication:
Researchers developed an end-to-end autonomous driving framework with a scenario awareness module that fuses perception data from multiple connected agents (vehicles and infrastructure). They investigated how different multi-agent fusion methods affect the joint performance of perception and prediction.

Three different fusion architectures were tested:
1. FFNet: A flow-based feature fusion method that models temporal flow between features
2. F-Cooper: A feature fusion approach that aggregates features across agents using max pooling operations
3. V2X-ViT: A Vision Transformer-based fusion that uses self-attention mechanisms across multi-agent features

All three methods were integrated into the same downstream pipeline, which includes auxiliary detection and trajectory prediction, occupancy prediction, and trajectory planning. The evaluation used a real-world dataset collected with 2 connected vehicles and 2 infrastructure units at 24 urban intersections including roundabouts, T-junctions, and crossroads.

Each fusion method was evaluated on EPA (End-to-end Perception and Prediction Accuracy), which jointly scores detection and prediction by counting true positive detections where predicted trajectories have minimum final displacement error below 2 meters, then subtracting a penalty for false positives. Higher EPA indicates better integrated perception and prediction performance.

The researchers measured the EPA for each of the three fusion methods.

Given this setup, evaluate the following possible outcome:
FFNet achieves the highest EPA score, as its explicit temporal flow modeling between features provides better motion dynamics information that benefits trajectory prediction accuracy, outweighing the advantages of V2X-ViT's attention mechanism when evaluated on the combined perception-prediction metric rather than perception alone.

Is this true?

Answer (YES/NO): NO